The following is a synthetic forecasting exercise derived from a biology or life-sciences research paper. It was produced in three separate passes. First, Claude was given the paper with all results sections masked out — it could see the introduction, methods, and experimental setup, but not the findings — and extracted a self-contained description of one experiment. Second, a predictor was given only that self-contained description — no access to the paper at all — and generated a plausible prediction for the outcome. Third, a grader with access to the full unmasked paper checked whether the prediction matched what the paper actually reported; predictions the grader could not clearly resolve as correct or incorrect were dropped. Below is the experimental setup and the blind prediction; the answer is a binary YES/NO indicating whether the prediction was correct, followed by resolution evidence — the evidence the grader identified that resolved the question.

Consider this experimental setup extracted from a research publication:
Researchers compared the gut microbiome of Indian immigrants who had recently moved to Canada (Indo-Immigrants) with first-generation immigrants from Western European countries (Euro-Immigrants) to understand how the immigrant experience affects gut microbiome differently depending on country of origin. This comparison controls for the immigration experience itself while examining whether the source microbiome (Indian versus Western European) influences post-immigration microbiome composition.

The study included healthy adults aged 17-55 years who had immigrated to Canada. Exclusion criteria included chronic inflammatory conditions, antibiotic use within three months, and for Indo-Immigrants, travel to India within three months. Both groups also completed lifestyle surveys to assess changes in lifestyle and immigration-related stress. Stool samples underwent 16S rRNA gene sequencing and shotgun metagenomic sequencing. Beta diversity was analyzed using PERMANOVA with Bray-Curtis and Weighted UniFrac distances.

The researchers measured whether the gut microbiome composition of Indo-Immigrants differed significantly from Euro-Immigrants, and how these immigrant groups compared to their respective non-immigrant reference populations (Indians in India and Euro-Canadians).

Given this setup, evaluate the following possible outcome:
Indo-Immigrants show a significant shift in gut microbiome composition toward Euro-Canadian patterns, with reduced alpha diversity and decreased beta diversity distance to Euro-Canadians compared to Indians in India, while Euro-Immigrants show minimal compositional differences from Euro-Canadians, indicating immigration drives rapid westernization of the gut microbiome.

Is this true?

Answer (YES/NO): NO